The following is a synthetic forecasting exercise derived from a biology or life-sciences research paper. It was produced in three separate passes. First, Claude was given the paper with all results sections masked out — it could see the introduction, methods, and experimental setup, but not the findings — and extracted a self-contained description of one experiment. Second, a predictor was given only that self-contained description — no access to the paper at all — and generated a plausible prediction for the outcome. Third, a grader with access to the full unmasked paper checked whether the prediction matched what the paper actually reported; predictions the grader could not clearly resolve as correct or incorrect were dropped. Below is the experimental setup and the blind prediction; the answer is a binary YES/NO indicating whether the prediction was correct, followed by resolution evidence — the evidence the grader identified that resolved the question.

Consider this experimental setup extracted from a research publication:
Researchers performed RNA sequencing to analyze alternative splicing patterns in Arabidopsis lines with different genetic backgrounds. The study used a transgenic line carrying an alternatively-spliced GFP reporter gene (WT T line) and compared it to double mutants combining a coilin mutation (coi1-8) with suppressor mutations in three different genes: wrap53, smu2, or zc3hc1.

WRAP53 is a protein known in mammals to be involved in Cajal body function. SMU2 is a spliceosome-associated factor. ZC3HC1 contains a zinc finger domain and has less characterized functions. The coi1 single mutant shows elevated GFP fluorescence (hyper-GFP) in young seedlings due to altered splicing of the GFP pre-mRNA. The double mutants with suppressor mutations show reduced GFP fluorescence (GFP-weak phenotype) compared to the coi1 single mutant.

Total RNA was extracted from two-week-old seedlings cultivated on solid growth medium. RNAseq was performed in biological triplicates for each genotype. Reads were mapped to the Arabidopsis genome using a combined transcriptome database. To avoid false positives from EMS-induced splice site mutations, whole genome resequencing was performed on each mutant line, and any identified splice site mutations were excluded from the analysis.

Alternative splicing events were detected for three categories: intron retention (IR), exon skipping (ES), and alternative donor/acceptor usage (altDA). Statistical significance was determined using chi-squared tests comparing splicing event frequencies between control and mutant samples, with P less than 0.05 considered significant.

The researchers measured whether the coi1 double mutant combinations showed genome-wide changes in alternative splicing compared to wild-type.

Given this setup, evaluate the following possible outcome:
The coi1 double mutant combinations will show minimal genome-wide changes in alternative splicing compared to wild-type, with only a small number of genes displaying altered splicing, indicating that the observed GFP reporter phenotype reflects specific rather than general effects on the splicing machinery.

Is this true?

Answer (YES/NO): NO